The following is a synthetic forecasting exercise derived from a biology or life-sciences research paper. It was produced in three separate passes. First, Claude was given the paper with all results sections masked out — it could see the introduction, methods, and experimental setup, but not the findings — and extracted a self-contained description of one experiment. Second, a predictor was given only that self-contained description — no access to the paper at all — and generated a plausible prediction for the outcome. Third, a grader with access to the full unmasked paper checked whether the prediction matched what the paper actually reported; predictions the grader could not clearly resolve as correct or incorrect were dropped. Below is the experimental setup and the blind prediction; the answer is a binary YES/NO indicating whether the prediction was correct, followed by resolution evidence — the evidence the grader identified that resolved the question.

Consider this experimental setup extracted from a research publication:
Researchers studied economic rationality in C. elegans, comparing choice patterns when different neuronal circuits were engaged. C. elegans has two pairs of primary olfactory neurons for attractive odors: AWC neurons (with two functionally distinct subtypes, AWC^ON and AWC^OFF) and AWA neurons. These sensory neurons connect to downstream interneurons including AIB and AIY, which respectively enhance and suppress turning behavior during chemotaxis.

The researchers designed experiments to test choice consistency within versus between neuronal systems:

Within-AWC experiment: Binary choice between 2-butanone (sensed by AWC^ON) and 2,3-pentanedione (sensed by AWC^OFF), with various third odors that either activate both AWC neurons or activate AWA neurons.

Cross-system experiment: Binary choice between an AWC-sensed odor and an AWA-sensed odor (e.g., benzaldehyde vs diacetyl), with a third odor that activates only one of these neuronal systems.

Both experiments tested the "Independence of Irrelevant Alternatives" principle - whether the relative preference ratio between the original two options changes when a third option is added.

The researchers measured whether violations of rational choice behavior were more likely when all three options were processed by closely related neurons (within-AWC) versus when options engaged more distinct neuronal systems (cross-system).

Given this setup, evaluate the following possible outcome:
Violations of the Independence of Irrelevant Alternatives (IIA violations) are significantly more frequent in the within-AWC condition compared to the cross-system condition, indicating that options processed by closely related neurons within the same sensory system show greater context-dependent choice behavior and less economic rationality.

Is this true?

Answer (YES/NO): NO